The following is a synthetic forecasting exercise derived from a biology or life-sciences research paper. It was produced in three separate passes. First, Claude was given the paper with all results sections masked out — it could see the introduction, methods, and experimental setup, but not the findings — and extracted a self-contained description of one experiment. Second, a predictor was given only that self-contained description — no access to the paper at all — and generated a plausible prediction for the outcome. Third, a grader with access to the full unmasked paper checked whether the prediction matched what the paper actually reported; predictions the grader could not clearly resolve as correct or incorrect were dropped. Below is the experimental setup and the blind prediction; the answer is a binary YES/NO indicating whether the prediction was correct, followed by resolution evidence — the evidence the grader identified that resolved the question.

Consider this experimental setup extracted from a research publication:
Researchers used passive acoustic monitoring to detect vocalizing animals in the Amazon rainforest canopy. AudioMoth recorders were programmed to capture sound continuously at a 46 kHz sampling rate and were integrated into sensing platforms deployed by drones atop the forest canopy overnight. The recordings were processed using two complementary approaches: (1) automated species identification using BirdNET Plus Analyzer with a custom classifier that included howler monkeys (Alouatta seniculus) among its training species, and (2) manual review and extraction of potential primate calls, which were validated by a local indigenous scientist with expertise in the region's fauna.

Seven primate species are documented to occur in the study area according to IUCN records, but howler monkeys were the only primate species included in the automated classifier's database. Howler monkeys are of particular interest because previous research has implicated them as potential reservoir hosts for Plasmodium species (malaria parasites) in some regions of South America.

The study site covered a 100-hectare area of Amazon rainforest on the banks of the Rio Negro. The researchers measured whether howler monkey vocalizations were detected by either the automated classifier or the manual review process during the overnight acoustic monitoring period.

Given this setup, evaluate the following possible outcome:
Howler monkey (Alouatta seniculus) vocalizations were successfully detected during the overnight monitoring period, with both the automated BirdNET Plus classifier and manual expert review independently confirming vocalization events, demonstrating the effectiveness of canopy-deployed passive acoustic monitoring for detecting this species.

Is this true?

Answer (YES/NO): NO